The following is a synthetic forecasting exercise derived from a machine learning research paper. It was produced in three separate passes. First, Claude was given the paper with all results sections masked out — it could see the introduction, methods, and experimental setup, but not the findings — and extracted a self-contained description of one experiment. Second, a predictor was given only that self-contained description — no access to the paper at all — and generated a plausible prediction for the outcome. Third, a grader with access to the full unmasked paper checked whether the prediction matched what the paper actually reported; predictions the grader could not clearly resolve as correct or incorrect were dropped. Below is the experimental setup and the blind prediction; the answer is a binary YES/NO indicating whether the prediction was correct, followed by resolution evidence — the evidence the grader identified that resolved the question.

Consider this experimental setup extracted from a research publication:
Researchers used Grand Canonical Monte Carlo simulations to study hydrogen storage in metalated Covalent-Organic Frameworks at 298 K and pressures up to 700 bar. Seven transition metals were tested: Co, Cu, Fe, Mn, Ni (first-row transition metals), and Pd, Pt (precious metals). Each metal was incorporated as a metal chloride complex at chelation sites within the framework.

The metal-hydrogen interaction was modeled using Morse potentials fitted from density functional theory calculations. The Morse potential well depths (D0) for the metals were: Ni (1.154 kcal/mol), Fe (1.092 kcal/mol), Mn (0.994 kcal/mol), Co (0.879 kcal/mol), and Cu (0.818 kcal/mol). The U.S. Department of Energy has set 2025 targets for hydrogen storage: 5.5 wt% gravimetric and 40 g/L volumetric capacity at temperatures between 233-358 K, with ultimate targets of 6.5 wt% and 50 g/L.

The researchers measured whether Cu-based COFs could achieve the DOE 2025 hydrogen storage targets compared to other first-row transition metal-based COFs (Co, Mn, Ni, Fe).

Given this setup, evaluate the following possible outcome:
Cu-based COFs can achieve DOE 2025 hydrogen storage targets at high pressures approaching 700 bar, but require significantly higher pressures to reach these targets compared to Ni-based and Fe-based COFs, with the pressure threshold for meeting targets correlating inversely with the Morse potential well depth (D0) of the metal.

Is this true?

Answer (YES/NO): NO